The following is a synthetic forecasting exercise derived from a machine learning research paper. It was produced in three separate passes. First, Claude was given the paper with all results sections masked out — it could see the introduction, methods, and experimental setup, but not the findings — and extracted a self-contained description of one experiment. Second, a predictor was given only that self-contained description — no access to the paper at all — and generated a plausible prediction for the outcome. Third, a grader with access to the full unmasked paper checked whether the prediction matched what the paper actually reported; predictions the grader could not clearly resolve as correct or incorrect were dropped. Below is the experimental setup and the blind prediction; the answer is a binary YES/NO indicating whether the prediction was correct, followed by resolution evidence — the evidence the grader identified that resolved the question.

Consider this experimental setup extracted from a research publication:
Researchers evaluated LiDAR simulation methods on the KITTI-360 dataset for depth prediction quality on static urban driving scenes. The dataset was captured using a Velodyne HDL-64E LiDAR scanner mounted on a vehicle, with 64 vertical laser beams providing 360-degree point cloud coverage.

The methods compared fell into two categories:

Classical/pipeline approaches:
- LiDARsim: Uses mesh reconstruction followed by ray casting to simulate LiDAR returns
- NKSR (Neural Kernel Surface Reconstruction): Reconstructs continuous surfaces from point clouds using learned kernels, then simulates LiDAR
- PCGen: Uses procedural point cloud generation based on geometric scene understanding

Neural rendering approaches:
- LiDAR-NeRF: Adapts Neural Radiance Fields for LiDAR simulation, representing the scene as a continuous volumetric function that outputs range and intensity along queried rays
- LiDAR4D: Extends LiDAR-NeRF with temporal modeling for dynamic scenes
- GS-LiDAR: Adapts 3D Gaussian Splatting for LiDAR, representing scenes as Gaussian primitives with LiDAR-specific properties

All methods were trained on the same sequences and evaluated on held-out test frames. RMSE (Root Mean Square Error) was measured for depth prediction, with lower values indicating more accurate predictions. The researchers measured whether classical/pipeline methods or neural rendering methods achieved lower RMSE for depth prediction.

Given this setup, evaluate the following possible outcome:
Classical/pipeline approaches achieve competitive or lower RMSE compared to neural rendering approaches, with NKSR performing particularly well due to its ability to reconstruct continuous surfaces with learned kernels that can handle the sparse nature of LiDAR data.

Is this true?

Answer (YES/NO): NO